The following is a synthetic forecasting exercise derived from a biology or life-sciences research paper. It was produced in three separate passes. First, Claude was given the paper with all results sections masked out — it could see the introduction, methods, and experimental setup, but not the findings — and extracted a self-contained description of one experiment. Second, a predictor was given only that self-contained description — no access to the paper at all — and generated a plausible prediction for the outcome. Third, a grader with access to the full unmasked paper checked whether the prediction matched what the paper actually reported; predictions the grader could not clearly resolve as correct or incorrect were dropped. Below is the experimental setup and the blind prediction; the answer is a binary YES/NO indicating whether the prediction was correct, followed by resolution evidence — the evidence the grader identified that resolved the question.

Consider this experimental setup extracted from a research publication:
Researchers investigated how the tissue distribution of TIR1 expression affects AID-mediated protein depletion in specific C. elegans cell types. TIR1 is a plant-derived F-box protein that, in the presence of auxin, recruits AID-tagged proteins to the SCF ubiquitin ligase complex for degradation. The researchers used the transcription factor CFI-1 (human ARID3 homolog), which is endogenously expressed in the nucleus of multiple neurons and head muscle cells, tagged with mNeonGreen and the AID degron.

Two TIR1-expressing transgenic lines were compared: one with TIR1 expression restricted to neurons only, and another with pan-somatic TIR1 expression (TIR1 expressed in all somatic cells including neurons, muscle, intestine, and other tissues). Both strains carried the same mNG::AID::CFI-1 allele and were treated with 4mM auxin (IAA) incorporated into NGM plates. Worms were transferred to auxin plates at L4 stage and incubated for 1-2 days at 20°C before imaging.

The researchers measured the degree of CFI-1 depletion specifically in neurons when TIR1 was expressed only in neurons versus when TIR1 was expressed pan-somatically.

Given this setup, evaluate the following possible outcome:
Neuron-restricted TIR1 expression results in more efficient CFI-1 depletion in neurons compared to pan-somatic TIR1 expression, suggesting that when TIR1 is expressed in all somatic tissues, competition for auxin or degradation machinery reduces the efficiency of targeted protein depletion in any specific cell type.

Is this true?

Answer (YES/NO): NO